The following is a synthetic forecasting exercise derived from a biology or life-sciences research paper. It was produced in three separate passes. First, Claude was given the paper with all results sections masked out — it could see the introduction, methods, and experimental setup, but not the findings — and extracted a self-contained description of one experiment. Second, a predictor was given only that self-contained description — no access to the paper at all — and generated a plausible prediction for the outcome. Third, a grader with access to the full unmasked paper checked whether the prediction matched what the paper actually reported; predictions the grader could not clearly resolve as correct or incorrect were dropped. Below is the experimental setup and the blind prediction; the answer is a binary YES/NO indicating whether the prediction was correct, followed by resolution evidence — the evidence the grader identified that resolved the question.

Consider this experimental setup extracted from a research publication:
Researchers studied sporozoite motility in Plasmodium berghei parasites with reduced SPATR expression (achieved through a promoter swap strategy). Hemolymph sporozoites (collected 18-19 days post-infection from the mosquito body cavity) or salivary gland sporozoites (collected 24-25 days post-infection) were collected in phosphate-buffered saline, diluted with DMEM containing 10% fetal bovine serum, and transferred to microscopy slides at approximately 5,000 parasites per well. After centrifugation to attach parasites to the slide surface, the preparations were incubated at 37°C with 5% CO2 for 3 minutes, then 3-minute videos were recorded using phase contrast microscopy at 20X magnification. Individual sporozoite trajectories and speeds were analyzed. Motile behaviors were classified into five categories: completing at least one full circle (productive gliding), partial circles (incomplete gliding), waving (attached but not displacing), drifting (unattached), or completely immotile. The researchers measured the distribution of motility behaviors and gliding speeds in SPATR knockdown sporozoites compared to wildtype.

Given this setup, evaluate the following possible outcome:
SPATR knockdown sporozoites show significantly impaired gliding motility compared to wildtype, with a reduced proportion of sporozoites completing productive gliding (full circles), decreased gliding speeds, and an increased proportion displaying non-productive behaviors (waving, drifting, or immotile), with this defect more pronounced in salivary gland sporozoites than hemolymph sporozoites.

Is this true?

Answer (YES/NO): NO